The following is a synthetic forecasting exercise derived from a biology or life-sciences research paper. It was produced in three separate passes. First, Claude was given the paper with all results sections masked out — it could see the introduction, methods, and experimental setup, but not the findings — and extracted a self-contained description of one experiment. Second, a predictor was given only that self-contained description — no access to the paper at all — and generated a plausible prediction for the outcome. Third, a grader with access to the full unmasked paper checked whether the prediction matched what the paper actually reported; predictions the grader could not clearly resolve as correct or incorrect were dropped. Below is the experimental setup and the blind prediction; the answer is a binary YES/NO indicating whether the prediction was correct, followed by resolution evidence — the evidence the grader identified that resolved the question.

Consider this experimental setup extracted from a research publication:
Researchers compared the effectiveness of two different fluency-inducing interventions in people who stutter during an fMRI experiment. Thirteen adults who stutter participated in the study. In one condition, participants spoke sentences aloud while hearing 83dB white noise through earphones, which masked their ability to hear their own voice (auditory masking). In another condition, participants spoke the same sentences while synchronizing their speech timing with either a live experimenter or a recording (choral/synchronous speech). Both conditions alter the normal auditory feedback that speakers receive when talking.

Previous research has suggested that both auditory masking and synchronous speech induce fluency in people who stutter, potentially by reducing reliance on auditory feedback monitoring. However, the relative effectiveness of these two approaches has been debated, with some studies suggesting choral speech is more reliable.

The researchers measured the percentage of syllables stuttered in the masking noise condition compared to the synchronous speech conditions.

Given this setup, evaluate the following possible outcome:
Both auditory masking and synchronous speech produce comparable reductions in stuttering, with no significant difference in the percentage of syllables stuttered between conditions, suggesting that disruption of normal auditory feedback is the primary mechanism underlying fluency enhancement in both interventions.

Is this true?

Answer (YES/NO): YES